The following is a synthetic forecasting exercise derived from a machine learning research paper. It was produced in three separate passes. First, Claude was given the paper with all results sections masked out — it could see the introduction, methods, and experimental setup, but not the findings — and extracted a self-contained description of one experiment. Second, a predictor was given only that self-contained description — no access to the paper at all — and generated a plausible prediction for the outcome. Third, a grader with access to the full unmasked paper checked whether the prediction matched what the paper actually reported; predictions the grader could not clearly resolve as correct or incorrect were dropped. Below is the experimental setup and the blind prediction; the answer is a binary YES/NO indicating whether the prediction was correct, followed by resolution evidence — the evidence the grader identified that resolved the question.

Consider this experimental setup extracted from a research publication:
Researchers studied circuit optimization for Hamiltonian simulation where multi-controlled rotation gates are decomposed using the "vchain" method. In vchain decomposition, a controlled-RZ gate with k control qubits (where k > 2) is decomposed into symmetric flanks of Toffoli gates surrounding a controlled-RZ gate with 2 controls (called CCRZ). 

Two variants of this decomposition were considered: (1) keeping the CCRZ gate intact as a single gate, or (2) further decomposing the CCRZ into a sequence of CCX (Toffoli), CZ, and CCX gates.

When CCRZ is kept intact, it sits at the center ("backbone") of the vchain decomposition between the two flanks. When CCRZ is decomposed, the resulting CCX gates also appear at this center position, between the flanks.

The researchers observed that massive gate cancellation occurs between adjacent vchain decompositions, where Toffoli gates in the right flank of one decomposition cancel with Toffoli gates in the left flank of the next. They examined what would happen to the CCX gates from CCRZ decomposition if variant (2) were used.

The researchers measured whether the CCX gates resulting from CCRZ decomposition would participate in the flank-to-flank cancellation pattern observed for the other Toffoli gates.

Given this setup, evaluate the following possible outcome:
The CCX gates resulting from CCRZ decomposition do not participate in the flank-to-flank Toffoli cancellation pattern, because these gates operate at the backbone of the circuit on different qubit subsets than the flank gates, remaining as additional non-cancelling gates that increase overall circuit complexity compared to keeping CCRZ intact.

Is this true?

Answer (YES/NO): YES